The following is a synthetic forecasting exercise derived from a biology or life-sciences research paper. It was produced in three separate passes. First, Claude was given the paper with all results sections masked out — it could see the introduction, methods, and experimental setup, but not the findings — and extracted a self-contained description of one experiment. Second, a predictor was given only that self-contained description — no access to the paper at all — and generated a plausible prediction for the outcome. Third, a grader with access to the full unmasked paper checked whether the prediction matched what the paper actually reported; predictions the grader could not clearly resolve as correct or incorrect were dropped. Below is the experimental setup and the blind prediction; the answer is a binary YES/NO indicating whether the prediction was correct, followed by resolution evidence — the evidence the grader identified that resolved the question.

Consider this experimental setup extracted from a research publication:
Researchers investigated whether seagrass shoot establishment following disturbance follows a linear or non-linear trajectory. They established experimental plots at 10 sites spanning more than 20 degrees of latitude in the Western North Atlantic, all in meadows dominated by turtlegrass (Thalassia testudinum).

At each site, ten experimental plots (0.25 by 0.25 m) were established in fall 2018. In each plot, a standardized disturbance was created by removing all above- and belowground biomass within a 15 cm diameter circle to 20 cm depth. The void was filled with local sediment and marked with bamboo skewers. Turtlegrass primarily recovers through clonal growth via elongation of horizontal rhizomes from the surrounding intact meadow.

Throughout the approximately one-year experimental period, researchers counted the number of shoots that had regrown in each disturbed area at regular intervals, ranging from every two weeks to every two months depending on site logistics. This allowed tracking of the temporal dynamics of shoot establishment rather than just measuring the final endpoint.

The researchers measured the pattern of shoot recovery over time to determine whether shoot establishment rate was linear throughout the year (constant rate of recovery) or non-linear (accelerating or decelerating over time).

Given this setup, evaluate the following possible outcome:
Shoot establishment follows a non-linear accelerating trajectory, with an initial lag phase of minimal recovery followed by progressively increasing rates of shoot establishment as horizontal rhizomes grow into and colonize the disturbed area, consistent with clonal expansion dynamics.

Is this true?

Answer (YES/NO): NO